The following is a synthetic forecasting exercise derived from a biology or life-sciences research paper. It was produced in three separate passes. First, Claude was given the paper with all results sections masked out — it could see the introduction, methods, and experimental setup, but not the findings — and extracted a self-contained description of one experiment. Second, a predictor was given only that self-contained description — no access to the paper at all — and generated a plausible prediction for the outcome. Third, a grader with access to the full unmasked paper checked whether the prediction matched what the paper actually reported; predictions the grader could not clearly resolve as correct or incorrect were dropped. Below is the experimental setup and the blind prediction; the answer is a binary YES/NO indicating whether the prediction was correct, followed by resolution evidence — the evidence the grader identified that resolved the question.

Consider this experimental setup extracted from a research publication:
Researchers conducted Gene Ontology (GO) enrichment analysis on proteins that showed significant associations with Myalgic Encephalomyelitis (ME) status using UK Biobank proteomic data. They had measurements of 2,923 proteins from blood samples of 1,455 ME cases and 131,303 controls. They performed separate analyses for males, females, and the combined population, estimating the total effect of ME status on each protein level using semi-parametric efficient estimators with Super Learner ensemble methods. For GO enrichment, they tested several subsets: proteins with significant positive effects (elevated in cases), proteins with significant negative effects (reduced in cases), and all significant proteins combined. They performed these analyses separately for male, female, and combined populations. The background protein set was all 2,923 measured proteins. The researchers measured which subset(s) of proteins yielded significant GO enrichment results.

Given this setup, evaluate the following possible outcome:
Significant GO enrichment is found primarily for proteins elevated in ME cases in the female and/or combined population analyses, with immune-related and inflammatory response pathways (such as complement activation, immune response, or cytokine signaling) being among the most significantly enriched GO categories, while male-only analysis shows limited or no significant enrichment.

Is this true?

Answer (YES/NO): YES